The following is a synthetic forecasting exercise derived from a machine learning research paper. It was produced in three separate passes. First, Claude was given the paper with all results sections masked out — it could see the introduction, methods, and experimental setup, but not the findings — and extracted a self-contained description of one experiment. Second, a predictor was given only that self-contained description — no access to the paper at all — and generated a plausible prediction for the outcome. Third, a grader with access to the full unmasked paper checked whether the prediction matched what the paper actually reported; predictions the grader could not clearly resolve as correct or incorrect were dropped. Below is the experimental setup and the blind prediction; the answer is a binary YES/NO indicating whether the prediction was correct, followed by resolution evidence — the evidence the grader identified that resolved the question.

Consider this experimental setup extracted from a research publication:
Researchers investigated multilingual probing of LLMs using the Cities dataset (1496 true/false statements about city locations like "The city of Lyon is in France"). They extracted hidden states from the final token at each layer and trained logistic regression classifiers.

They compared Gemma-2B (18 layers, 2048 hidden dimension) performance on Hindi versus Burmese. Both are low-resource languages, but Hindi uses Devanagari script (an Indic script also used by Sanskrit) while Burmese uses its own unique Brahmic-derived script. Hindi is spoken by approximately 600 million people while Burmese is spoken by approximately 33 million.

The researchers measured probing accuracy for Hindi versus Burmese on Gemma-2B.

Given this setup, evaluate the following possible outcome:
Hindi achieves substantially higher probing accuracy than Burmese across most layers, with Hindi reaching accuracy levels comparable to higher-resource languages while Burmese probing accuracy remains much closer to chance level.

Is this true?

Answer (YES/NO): NO